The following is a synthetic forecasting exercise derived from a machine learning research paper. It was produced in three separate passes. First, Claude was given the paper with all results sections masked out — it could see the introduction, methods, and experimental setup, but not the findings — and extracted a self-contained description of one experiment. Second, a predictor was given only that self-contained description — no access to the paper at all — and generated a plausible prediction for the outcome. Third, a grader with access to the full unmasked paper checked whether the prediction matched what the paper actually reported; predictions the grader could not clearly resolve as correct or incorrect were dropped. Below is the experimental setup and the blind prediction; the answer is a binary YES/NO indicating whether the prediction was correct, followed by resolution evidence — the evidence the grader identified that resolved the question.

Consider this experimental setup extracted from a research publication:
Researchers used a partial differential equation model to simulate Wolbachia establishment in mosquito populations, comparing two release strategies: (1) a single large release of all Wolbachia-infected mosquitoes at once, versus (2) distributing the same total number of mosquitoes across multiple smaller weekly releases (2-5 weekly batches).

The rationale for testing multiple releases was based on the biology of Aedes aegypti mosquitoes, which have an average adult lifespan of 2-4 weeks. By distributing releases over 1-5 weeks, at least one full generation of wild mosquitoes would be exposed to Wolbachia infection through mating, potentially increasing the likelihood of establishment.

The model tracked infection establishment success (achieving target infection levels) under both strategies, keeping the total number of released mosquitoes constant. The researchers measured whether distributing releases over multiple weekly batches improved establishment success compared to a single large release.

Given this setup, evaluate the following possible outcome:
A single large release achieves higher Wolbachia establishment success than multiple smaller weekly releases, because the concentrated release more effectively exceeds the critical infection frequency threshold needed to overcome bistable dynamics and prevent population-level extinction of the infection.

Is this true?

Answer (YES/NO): NO